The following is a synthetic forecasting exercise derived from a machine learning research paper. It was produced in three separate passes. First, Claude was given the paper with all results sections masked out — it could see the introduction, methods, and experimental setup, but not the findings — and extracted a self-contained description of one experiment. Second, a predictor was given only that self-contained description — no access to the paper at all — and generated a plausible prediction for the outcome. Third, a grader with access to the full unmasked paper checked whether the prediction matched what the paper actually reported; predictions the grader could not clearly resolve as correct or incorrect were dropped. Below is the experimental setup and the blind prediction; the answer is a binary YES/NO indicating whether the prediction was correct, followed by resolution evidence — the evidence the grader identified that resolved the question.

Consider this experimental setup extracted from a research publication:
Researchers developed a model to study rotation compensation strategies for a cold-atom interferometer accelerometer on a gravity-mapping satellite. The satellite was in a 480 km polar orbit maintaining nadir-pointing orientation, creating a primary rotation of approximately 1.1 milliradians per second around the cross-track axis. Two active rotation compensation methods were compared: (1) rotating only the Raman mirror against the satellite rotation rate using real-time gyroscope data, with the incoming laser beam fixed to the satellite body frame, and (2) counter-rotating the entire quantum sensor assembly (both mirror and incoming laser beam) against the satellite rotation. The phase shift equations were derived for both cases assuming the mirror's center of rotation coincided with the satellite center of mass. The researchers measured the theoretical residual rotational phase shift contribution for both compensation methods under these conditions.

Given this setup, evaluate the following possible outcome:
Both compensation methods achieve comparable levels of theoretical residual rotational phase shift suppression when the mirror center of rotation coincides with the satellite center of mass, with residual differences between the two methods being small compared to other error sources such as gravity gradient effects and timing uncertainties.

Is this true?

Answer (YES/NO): NO